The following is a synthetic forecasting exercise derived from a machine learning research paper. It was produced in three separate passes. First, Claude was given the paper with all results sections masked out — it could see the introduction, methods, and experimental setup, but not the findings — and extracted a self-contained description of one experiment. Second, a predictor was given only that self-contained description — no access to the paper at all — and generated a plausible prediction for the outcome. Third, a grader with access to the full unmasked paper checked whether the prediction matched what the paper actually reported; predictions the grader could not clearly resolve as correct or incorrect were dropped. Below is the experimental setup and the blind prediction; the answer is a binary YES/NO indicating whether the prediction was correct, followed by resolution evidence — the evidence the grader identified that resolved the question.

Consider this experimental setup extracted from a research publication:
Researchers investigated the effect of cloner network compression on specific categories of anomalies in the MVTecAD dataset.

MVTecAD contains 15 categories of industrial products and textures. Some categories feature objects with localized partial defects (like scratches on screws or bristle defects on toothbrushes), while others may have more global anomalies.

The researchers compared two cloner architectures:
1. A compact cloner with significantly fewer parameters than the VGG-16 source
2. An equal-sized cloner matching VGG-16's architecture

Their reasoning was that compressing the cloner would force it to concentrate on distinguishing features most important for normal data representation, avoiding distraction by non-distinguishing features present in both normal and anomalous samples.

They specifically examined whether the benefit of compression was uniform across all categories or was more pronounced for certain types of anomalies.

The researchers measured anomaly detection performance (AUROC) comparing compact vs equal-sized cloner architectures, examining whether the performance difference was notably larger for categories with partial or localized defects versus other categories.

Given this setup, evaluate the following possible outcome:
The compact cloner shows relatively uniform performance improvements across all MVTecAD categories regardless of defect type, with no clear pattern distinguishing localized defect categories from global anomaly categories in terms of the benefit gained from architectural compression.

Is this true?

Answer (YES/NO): NO